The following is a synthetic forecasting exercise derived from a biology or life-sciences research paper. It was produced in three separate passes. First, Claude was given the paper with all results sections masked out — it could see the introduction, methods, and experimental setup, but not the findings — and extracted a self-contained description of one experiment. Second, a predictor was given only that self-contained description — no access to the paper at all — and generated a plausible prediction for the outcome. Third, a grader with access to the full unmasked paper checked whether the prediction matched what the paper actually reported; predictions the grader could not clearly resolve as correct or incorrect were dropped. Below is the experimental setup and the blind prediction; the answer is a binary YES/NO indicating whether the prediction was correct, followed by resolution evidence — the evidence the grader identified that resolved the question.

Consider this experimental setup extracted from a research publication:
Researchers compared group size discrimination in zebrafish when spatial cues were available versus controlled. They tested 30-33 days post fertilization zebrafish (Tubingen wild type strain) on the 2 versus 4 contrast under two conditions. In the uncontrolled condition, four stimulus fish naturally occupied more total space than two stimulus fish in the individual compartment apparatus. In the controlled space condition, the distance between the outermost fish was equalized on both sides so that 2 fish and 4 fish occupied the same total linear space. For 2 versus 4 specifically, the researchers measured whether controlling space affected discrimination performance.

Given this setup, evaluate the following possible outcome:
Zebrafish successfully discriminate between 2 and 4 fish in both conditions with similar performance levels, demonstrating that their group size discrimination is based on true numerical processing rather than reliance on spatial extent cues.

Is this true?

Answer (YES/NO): NO